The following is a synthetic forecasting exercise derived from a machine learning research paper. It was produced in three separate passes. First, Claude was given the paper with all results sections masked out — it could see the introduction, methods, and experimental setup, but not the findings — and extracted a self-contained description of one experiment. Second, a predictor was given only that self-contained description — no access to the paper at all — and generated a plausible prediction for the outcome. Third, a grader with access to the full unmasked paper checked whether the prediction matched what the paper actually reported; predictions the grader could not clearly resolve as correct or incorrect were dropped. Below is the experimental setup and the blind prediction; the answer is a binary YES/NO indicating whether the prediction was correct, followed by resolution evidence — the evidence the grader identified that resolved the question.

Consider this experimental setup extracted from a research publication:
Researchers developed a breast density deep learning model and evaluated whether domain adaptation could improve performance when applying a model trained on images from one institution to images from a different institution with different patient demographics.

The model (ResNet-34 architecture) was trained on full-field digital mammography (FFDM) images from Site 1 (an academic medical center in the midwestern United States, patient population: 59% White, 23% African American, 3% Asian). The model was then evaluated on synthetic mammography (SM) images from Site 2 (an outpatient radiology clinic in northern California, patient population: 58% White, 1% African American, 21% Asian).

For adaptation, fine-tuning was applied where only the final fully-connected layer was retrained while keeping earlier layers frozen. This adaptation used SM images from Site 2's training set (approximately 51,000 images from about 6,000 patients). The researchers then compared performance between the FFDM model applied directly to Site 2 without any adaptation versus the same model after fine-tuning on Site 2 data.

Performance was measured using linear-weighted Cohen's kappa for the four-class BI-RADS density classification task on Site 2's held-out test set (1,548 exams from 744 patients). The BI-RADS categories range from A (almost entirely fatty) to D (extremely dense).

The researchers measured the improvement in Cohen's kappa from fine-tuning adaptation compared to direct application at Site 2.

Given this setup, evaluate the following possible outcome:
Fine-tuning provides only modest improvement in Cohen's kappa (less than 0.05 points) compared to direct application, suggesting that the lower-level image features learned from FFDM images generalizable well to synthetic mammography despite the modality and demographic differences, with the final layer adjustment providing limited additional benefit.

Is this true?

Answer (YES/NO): NO